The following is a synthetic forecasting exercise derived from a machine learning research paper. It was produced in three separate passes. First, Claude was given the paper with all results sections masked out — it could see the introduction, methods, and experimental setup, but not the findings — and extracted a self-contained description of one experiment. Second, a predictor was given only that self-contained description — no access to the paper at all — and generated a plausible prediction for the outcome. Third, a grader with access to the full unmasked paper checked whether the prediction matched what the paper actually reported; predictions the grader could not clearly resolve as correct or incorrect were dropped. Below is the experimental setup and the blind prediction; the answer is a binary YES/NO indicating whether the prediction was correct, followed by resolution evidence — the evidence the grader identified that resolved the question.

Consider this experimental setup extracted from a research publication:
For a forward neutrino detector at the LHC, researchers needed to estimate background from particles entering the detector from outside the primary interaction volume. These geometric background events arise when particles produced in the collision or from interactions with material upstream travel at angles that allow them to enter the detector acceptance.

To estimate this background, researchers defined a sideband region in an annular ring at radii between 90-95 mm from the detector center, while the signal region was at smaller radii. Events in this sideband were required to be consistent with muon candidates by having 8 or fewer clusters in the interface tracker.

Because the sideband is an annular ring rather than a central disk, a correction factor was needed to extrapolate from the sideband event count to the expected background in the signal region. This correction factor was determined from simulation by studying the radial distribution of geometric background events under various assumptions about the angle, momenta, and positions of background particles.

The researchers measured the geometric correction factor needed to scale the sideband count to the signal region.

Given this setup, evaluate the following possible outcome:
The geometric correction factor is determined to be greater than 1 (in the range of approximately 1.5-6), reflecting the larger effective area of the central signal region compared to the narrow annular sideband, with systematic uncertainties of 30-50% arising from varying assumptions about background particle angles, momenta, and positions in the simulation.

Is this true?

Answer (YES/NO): NO